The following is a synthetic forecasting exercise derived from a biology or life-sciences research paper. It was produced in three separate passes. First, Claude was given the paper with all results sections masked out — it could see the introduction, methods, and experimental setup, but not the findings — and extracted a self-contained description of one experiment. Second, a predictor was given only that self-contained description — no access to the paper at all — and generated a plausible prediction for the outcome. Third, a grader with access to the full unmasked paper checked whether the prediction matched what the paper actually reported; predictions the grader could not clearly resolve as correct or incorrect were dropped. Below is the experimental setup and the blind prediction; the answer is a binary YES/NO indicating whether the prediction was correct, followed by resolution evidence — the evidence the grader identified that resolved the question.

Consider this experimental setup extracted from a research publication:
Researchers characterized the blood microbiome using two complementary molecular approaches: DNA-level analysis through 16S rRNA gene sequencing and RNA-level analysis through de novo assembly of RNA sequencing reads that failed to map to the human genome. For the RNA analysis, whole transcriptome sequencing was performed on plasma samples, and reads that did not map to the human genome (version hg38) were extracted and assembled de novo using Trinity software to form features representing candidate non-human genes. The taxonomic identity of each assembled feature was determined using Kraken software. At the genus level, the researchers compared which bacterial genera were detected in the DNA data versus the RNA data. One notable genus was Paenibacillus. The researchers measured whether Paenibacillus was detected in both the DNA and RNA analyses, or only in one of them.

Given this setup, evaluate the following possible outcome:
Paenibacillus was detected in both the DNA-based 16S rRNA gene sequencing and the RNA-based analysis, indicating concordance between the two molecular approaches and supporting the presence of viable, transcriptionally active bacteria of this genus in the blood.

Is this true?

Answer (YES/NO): NO